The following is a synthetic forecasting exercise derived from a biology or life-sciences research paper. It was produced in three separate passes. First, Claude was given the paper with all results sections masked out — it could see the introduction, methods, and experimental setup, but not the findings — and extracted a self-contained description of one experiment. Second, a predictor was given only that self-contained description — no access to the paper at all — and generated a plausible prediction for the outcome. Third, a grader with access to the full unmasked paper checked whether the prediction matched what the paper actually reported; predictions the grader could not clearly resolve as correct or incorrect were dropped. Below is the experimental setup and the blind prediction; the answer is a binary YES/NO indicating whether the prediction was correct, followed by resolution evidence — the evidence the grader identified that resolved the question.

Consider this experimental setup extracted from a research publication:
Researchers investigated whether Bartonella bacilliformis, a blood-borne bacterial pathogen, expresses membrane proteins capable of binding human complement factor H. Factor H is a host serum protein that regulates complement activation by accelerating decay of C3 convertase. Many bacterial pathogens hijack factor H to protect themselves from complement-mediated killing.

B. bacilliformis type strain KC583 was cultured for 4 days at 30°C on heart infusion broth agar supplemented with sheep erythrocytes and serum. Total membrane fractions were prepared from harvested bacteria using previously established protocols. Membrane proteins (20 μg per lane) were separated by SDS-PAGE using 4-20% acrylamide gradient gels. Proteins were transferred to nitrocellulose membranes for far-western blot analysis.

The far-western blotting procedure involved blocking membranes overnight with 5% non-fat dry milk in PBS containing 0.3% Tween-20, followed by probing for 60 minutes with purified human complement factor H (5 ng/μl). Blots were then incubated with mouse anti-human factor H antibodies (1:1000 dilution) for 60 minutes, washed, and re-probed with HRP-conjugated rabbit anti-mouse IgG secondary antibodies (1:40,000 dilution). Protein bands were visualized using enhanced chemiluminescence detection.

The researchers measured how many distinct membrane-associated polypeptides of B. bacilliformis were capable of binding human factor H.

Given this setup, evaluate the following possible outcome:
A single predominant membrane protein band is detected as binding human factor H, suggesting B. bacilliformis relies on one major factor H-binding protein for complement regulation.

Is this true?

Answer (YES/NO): NO